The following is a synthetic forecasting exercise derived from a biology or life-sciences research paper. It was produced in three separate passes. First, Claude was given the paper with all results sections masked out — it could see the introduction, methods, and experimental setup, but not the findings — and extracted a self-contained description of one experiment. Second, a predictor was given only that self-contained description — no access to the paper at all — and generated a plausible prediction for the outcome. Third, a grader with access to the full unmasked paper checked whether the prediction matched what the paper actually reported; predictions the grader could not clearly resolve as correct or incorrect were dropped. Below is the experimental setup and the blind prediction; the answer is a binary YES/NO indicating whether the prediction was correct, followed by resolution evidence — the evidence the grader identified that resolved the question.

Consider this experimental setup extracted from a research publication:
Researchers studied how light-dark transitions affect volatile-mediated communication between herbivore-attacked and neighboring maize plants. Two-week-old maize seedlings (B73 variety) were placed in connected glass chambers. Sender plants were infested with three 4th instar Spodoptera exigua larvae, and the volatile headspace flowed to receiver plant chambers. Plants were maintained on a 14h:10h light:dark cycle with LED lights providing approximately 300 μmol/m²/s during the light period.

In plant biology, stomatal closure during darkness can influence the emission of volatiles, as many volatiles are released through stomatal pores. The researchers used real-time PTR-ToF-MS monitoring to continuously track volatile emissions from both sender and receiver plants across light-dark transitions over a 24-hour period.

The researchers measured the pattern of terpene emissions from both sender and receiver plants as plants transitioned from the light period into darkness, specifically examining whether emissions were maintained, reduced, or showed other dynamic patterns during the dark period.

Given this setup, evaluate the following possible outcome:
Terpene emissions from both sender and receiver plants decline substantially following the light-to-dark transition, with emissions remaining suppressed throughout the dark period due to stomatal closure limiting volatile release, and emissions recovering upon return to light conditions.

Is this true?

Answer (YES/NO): NO